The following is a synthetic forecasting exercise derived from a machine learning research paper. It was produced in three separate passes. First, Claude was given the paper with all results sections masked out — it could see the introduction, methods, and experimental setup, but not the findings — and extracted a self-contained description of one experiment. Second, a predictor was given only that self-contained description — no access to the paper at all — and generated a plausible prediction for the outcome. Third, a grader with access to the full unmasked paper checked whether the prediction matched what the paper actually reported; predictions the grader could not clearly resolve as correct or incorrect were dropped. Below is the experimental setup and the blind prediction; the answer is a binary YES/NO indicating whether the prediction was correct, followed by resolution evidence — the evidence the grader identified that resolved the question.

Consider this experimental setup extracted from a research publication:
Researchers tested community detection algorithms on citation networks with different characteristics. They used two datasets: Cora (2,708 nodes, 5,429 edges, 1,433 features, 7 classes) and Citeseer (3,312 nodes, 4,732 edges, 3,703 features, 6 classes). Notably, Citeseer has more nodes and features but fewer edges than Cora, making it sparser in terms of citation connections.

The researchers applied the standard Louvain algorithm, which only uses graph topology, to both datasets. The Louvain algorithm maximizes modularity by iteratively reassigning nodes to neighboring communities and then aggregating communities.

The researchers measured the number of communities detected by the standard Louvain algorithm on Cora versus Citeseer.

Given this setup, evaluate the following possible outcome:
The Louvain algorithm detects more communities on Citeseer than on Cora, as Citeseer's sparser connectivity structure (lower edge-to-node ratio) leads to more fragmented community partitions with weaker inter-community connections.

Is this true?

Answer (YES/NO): YES